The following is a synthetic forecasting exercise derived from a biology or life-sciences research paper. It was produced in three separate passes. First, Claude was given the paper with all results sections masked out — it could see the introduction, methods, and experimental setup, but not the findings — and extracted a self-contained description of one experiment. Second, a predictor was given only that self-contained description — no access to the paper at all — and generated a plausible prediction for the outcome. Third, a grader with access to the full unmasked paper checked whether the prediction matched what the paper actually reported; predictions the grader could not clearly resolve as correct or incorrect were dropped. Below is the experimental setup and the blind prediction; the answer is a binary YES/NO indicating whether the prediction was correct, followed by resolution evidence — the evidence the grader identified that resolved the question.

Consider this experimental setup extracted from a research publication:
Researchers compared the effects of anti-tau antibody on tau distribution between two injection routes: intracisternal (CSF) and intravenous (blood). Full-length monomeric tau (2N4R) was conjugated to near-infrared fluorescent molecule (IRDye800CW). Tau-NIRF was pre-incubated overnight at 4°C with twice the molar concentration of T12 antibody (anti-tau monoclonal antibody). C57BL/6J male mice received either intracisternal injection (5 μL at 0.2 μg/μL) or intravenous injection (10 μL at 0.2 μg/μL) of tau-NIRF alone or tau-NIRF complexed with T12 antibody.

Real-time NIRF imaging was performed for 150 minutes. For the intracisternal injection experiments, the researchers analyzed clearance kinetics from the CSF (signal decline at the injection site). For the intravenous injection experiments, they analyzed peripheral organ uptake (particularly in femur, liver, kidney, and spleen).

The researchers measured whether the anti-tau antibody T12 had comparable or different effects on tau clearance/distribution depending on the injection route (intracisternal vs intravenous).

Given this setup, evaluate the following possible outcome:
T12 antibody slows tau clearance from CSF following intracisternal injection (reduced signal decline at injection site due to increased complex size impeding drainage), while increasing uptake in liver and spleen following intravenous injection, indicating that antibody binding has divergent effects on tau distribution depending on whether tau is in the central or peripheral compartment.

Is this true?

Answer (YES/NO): NO